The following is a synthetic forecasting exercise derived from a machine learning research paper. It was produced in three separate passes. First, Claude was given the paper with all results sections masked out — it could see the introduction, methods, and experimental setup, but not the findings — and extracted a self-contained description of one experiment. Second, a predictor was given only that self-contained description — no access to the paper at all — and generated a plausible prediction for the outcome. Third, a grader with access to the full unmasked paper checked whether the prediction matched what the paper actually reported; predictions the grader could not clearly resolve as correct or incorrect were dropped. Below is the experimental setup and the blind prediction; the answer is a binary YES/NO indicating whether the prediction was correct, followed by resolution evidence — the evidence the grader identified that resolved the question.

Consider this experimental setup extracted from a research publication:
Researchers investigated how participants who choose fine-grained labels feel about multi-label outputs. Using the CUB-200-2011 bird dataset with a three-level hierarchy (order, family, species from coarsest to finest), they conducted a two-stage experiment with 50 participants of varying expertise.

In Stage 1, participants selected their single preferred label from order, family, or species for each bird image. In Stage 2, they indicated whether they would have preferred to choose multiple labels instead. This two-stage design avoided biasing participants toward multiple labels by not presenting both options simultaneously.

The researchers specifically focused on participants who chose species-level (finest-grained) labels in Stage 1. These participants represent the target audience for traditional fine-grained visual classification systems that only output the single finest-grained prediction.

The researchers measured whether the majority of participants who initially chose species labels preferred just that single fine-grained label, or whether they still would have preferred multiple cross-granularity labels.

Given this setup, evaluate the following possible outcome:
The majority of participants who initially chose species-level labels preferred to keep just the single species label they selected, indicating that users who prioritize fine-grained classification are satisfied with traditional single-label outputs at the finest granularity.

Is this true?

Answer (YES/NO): NO